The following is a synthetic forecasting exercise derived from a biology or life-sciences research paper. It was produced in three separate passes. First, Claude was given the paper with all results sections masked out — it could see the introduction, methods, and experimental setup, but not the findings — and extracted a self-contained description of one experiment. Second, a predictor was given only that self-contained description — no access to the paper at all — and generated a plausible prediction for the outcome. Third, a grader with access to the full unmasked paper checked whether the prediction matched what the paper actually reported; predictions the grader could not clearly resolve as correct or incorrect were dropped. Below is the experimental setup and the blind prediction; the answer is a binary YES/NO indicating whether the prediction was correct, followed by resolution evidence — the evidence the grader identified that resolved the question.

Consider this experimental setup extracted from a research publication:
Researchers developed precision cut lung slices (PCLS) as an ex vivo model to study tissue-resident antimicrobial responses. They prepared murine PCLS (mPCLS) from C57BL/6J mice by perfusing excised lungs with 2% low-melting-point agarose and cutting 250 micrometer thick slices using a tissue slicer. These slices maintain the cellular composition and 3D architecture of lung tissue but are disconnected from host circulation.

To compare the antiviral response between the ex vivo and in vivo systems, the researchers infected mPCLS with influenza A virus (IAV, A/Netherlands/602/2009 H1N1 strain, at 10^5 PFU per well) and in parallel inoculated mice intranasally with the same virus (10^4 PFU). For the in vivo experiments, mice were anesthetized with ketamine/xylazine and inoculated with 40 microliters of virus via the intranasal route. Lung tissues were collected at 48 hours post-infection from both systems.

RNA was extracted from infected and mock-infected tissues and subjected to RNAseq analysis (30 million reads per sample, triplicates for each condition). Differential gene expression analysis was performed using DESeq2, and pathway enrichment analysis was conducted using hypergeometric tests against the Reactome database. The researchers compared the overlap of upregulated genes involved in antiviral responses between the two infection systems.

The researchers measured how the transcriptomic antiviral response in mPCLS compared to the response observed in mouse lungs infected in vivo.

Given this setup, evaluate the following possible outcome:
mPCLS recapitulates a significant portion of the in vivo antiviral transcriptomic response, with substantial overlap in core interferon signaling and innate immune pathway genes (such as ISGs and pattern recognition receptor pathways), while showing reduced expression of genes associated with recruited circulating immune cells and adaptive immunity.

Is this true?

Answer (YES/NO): YES